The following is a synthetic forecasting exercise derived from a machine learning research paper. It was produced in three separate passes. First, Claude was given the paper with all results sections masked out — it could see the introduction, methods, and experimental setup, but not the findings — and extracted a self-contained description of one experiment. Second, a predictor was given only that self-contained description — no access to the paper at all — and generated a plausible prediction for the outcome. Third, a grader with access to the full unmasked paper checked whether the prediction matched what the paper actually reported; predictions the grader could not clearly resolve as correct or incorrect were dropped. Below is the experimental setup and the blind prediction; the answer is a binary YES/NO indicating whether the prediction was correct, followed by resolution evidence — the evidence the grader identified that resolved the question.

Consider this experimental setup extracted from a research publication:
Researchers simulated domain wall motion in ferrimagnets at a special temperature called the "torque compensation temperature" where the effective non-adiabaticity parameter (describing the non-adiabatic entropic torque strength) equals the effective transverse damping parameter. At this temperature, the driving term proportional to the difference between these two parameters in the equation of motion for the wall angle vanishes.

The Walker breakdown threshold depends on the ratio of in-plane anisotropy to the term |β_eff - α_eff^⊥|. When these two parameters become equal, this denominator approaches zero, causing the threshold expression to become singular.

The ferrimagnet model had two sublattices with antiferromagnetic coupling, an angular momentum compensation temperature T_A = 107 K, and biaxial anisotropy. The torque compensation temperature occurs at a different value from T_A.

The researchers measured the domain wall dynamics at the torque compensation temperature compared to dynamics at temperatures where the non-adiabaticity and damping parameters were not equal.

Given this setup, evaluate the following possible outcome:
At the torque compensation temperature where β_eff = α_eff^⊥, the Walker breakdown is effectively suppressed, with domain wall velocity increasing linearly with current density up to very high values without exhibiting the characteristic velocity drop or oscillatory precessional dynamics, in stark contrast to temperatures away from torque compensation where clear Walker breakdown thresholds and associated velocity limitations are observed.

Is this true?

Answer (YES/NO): YES